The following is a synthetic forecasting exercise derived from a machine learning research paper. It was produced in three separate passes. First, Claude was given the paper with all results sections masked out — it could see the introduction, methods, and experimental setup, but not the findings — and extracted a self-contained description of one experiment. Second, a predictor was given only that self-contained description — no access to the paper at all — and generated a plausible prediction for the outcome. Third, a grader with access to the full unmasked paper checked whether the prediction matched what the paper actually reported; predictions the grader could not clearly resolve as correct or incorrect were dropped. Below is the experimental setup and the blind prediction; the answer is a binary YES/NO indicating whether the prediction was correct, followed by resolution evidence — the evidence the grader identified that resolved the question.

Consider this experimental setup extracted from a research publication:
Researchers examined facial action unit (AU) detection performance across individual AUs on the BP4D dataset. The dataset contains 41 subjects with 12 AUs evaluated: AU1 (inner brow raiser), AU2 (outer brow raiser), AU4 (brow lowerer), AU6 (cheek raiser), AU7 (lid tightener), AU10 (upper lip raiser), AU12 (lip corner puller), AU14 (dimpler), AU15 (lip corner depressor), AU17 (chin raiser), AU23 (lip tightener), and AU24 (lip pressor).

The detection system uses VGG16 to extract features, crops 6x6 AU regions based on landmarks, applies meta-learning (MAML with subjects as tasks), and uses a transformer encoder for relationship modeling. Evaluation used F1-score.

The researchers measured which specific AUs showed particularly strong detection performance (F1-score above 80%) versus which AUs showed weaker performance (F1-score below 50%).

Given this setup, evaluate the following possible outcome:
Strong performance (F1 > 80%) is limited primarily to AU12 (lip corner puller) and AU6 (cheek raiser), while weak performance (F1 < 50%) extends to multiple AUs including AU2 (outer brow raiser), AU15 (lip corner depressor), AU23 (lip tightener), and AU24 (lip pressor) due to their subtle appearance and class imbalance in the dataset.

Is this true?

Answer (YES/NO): NO